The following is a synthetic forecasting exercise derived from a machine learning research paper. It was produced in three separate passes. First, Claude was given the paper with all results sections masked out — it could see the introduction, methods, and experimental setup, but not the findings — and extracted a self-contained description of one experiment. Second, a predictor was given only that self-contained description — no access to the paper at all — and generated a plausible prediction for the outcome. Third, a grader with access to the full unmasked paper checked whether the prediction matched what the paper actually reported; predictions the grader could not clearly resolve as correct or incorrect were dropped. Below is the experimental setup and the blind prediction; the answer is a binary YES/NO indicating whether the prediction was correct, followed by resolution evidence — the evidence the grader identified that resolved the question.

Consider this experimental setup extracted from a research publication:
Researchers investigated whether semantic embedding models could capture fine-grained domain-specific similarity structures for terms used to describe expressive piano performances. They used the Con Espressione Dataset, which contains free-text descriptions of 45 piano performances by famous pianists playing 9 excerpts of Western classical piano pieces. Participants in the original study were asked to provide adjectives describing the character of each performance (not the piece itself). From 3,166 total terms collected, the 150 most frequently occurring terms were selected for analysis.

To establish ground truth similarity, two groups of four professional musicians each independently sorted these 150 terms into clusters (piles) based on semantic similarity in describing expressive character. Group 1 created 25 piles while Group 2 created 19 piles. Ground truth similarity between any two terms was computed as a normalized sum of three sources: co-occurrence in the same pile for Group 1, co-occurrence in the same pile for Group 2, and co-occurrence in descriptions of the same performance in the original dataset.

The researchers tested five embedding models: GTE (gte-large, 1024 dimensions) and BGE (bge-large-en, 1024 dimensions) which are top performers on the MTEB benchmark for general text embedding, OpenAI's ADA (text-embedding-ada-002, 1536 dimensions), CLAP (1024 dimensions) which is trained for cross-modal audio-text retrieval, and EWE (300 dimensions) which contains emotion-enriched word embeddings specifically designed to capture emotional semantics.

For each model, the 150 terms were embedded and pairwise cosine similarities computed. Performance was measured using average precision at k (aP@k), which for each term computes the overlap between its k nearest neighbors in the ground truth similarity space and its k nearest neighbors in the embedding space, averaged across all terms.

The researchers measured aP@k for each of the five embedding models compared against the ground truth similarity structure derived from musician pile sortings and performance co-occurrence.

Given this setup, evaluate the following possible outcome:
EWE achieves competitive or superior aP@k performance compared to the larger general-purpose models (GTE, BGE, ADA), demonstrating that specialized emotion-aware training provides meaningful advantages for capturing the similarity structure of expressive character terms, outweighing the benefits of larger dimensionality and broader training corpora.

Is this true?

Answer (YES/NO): NO